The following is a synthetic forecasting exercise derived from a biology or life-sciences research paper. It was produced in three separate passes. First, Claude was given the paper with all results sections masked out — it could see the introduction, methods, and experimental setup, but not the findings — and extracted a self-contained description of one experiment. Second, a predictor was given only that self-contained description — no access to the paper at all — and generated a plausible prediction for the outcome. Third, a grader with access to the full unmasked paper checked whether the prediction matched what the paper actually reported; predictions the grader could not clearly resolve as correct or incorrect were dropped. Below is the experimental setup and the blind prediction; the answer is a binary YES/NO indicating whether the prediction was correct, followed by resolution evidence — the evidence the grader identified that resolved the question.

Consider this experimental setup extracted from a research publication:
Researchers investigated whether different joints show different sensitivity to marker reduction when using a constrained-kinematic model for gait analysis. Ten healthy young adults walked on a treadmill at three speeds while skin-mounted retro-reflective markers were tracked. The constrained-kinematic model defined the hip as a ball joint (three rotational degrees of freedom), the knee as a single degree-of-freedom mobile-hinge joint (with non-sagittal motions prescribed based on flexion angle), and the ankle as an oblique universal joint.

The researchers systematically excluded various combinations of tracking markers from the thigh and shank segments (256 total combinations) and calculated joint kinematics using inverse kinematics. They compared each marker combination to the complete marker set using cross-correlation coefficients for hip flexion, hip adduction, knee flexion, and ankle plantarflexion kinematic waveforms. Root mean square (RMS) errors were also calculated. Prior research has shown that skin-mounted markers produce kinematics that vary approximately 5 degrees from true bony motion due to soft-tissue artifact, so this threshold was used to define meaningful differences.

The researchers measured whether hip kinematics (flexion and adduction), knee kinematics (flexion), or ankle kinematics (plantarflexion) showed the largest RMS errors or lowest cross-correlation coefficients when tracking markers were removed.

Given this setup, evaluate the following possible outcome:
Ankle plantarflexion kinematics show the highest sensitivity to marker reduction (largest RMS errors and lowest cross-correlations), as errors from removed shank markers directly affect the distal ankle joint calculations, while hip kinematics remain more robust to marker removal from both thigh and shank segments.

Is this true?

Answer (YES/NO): NO